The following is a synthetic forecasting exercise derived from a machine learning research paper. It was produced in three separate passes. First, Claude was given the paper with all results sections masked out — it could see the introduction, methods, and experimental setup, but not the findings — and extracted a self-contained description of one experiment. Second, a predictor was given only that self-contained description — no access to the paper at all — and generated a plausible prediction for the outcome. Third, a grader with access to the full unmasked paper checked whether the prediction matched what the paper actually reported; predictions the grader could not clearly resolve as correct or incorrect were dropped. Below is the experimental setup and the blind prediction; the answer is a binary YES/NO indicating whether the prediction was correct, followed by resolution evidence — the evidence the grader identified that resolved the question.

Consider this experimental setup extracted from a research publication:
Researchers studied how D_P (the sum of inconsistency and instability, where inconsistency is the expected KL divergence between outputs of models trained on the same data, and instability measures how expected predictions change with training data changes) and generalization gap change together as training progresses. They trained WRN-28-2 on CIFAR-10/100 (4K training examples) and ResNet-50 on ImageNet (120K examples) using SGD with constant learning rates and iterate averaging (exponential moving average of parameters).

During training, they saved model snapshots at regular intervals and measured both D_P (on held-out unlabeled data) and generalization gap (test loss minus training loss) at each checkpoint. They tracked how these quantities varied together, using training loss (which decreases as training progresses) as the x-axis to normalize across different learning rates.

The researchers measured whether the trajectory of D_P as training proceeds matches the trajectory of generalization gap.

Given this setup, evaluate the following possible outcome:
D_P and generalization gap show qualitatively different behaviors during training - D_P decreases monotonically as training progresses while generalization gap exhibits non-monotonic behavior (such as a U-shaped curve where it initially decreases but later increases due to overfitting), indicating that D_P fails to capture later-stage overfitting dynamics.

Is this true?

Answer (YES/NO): NO